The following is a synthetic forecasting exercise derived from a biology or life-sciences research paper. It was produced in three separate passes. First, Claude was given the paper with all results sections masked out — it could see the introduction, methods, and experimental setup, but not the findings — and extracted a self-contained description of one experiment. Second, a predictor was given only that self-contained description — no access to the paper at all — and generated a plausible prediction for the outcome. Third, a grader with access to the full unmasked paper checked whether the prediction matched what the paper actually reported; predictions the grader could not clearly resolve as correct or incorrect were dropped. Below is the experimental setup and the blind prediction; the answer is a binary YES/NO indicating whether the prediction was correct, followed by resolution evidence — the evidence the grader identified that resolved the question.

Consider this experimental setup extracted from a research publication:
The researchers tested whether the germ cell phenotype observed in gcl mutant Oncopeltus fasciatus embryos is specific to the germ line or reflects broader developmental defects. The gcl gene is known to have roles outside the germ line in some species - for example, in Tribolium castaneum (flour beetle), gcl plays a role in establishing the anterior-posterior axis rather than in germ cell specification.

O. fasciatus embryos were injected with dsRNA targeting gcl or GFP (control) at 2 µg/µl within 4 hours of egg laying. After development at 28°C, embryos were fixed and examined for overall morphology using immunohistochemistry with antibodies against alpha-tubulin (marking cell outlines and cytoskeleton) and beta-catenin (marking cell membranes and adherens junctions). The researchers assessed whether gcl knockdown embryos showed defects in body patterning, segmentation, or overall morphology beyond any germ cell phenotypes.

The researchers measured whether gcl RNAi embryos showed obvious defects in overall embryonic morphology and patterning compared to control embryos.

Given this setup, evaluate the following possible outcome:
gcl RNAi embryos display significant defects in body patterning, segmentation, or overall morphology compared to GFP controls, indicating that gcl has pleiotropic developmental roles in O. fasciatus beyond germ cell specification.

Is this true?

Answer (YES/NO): NO